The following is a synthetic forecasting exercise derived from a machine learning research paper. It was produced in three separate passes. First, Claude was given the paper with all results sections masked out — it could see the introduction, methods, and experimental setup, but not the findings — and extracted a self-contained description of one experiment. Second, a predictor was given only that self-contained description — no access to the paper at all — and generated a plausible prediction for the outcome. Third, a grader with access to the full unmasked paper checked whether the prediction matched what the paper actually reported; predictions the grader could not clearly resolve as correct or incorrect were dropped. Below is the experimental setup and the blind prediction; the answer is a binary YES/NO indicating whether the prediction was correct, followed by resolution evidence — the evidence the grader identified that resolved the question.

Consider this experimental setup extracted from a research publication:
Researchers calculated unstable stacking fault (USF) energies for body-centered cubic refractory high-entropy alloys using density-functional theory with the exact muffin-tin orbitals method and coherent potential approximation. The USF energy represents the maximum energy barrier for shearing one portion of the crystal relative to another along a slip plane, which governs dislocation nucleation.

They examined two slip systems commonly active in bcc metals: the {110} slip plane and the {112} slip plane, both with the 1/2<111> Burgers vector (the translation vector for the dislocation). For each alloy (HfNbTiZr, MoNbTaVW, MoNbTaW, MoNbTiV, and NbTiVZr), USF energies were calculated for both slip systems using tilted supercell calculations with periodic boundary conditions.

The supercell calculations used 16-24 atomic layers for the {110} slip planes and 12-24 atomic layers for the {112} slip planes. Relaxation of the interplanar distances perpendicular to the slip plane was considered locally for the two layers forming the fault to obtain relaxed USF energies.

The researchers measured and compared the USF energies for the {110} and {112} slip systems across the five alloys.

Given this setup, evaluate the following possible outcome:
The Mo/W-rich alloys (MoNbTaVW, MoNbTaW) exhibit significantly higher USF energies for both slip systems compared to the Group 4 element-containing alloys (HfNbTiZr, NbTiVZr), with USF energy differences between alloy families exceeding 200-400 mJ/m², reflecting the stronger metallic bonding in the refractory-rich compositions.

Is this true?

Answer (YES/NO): YES